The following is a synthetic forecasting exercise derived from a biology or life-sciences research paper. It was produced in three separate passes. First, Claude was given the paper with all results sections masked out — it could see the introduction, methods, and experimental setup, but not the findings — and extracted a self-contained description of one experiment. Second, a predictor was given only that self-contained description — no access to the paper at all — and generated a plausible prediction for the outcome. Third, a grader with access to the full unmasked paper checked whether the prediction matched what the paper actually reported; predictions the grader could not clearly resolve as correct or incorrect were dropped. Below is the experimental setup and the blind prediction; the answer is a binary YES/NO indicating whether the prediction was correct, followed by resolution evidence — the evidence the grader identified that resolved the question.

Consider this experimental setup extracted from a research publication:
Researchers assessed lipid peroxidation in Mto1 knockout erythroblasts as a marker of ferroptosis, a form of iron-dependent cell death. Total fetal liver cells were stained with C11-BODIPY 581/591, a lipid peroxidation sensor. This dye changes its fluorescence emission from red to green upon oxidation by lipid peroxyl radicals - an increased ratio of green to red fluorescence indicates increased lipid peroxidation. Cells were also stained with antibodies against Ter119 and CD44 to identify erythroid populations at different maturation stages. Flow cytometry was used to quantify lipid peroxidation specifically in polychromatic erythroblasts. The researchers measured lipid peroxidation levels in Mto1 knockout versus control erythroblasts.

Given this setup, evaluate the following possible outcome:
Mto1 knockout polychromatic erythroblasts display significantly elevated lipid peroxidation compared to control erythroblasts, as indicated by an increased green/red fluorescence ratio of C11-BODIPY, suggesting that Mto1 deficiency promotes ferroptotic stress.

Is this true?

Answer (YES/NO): NO